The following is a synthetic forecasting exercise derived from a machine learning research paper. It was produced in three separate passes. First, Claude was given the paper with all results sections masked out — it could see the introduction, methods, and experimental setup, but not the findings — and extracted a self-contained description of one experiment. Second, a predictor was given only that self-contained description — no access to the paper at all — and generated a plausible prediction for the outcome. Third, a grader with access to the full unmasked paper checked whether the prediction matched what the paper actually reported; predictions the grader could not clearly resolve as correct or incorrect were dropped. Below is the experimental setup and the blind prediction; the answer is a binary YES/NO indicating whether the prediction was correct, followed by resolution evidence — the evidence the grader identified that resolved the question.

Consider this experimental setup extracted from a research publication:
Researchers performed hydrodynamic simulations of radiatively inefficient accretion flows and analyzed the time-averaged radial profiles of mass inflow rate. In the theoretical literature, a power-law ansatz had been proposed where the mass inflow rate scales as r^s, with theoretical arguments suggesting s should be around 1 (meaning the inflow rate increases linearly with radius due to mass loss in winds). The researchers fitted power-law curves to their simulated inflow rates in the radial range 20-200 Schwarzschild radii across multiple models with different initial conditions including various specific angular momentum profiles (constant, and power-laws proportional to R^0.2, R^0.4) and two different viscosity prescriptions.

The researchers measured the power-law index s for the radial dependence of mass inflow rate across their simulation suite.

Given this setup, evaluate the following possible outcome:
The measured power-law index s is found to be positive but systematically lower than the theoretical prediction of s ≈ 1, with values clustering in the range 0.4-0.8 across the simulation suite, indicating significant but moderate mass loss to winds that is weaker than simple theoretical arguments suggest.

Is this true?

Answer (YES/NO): NO